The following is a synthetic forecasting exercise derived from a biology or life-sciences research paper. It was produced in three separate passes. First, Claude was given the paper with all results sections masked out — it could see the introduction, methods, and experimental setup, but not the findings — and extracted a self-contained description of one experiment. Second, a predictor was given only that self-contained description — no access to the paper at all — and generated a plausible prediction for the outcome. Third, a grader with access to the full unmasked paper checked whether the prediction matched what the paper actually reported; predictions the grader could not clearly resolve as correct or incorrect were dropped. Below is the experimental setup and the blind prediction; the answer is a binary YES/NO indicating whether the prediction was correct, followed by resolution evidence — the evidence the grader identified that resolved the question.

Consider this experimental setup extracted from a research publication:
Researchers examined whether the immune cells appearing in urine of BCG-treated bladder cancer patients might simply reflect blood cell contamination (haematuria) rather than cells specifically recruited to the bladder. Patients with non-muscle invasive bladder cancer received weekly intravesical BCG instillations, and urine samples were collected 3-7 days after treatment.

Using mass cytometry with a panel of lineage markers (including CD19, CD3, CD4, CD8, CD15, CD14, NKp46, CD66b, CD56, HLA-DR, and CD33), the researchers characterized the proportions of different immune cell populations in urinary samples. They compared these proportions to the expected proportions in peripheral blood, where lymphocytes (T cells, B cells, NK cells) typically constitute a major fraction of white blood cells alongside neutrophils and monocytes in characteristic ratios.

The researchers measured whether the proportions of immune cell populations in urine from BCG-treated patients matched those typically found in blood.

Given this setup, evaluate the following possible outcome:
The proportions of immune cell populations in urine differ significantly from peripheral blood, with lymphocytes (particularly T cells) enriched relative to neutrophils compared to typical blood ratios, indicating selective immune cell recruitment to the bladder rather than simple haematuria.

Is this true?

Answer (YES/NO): NO